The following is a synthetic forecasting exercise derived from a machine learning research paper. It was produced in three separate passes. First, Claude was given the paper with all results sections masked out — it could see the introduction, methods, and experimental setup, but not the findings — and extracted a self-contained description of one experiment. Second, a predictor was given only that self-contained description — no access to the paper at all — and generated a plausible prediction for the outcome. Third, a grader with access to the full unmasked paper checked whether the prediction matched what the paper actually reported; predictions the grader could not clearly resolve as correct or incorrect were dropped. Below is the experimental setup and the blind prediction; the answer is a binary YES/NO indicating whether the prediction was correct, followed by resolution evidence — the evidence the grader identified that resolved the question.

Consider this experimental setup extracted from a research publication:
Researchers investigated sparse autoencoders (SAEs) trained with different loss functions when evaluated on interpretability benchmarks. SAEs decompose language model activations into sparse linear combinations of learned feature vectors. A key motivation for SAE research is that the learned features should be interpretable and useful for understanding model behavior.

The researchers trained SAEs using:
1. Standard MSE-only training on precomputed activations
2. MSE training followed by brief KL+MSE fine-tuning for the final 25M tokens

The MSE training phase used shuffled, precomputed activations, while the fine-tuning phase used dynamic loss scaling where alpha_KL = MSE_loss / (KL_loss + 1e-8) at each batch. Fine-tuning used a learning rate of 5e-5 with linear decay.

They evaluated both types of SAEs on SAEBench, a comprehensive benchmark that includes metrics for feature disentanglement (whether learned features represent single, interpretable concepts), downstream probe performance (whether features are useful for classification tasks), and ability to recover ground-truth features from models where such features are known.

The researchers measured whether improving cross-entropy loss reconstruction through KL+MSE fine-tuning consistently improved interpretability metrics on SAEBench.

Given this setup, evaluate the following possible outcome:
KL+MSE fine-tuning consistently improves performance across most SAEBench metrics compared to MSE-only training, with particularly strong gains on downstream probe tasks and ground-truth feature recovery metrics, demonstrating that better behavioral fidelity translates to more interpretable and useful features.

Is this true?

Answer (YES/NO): NO